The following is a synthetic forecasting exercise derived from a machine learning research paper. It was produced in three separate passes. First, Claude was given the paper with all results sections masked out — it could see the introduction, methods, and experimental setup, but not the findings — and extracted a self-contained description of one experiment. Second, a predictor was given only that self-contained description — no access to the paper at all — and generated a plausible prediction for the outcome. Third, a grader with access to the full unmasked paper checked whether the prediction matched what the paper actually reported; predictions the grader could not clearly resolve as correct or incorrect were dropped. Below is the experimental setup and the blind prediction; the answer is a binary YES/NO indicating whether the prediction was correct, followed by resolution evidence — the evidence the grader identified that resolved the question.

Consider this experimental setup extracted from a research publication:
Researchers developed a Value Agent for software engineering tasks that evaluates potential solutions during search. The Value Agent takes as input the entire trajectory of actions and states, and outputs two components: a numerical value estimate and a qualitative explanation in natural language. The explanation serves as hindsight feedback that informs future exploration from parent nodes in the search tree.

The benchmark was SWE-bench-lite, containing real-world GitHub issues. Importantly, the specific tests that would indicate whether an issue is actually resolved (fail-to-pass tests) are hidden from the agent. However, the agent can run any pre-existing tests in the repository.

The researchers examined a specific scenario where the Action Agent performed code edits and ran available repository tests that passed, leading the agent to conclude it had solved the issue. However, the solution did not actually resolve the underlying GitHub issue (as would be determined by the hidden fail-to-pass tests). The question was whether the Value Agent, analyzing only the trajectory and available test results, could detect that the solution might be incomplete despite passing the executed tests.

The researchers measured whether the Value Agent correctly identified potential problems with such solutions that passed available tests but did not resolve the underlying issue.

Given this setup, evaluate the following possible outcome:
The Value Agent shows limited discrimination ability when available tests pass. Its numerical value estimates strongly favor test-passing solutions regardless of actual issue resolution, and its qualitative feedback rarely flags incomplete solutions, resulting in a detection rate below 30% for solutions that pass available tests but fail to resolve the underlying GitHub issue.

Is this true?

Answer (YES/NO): NO